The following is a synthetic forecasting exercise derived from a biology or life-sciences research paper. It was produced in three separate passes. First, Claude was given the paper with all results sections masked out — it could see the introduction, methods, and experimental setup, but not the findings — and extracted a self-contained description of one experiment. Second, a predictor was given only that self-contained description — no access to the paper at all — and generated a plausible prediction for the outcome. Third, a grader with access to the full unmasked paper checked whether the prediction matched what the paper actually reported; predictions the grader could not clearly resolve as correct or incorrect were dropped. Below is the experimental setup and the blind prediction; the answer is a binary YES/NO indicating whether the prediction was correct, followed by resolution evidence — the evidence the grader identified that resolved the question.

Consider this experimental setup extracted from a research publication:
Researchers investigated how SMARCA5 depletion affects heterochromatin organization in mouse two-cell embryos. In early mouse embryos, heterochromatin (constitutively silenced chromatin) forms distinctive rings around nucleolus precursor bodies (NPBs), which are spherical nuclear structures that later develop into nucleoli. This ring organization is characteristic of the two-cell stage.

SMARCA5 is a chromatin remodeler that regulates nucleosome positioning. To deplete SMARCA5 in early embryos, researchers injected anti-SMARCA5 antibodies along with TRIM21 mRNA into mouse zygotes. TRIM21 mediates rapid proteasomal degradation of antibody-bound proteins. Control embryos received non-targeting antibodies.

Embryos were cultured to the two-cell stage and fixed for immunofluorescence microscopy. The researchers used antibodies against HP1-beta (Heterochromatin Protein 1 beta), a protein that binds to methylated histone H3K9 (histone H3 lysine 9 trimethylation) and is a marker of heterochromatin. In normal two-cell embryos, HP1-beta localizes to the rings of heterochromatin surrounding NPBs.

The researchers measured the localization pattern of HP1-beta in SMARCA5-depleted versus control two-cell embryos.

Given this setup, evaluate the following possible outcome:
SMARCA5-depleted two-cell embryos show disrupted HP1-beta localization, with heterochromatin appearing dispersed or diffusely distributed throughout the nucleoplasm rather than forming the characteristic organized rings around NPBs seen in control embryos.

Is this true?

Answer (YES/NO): NO